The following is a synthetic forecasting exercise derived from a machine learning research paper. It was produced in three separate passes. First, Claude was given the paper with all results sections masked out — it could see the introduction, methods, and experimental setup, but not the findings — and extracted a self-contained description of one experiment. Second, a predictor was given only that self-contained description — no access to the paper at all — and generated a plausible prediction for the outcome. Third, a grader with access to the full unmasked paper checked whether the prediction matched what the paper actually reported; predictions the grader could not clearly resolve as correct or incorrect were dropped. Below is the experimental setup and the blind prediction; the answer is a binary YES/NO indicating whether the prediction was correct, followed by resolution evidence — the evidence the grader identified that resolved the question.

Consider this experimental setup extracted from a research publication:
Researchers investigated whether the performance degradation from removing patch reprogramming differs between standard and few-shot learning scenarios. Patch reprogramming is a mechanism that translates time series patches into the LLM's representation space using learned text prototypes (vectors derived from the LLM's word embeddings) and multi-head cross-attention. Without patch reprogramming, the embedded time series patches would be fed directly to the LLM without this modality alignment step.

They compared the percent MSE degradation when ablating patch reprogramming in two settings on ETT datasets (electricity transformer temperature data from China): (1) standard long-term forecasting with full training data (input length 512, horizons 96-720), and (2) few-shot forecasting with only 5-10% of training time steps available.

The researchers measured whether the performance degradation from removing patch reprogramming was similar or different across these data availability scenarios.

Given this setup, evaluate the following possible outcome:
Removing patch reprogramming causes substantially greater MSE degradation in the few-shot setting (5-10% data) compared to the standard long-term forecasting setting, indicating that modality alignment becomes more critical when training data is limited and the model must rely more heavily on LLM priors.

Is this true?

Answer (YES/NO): YES